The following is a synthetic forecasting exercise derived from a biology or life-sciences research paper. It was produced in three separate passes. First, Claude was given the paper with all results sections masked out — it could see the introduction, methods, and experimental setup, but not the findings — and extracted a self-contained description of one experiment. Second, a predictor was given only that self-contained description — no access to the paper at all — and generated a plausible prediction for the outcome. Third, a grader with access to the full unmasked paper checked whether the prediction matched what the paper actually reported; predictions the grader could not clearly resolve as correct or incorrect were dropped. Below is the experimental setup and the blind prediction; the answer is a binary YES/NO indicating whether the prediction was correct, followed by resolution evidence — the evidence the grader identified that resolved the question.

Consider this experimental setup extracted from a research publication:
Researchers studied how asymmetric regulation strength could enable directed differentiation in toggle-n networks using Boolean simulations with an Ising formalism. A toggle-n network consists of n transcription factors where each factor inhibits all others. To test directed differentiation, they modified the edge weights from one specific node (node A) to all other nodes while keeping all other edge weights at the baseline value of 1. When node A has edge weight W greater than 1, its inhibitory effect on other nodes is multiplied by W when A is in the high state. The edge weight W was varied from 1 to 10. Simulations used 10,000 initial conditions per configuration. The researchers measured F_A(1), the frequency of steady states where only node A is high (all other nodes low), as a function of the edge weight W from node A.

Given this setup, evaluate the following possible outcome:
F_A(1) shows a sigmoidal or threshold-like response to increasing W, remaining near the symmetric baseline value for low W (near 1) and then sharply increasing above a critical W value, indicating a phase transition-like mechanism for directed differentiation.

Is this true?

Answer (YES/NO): NO